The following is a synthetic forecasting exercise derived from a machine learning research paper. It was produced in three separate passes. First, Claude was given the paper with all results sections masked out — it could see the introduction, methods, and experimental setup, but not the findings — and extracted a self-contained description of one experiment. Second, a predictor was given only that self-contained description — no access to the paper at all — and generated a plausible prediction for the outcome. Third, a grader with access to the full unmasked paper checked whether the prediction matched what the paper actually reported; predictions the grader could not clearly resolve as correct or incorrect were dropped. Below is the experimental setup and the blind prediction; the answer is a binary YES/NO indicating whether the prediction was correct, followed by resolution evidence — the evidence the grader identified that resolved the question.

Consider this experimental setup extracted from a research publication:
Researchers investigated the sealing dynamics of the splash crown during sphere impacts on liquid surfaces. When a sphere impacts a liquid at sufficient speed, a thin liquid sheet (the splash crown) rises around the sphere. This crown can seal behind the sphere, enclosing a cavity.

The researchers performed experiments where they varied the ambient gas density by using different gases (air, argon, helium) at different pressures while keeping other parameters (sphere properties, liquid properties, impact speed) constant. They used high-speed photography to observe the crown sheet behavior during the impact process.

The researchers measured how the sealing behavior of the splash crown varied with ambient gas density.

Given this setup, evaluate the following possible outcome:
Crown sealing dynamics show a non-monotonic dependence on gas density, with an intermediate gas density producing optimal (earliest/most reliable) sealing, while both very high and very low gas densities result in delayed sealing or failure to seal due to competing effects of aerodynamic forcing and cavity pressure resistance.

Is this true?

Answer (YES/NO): NO